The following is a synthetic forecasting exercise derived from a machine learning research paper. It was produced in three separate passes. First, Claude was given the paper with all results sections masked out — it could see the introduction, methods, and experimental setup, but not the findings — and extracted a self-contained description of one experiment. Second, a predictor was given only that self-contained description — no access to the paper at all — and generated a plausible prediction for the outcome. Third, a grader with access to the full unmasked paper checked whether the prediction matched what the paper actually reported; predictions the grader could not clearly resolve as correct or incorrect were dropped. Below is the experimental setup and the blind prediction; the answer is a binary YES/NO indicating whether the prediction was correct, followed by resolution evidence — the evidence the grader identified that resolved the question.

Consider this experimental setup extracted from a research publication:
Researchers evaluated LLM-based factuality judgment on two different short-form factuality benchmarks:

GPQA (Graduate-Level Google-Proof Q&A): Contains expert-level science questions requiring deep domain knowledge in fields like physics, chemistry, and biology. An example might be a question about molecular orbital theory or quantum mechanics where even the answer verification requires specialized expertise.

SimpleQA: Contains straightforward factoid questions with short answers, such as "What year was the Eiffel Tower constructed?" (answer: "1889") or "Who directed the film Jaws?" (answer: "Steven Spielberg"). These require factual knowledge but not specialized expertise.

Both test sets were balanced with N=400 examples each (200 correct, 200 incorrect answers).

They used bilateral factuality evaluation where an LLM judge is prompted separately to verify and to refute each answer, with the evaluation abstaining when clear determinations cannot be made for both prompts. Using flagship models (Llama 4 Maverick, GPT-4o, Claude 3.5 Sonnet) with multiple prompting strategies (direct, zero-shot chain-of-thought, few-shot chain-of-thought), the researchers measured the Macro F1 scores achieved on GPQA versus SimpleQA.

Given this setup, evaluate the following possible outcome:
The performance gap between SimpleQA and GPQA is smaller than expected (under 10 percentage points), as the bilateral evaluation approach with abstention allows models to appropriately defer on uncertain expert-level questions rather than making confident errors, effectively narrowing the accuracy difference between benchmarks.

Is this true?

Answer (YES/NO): YES